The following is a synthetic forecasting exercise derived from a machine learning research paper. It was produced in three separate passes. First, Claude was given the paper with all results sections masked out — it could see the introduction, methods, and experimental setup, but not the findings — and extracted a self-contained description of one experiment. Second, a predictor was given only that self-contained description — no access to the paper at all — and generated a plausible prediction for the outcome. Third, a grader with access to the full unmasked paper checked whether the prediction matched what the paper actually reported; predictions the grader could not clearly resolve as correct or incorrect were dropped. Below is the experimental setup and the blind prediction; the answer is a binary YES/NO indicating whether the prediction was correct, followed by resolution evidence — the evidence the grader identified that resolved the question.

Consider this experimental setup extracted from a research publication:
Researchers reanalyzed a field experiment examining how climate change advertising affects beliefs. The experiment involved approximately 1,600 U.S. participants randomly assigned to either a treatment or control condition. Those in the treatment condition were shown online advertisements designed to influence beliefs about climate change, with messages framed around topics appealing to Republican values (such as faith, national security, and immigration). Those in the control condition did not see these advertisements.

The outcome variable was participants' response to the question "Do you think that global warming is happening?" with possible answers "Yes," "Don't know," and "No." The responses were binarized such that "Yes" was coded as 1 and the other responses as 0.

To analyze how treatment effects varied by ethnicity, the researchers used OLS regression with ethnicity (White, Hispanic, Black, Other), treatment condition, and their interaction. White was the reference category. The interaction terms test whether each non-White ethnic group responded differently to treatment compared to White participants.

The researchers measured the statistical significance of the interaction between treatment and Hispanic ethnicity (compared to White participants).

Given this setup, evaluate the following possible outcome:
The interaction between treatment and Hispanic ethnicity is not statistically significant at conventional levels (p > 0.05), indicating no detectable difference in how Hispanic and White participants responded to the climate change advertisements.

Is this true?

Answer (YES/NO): YES